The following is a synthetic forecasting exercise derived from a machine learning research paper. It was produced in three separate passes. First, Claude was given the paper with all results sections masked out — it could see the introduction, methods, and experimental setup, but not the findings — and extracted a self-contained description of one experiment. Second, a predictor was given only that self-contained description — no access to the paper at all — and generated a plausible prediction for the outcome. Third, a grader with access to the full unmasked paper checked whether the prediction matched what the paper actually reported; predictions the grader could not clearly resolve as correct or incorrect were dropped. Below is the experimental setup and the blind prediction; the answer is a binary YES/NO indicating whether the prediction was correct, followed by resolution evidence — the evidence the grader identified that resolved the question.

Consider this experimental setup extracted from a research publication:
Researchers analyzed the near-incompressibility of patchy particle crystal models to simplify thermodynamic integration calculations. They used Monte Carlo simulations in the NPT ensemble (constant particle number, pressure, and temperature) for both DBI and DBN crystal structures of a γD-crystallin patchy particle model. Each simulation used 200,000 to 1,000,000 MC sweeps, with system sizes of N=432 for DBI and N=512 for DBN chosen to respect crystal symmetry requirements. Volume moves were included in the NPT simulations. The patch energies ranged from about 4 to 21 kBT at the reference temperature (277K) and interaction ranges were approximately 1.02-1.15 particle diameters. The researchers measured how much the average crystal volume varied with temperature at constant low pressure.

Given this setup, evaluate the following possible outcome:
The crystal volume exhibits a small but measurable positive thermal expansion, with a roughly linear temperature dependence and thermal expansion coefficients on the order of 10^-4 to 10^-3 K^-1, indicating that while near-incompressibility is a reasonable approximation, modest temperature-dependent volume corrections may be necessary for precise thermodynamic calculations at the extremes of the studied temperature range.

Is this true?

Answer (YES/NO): NO